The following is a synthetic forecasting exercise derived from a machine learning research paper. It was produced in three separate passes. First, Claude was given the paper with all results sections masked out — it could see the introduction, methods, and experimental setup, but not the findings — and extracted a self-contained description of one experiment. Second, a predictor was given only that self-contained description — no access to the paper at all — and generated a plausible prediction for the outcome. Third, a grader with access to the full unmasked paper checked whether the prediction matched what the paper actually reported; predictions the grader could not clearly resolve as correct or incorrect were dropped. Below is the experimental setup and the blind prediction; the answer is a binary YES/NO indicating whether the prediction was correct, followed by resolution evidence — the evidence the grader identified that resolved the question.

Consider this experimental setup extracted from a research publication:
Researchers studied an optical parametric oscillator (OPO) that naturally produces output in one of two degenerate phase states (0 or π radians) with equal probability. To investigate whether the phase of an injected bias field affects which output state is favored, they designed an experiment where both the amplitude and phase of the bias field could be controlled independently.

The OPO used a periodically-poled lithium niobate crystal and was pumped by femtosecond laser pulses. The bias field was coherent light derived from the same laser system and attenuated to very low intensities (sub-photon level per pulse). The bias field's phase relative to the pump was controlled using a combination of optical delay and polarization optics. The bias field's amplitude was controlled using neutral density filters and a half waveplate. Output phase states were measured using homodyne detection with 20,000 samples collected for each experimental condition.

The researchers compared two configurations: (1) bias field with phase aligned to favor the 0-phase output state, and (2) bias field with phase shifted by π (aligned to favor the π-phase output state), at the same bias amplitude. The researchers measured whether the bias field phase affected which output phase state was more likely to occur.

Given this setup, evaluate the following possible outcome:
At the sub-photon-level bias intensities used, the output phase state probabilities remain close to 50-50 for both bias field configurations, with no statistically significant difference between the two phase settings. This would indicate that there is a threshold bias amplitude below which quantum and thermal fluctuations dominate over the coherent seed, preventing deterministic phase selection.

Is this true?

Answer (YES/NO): NO